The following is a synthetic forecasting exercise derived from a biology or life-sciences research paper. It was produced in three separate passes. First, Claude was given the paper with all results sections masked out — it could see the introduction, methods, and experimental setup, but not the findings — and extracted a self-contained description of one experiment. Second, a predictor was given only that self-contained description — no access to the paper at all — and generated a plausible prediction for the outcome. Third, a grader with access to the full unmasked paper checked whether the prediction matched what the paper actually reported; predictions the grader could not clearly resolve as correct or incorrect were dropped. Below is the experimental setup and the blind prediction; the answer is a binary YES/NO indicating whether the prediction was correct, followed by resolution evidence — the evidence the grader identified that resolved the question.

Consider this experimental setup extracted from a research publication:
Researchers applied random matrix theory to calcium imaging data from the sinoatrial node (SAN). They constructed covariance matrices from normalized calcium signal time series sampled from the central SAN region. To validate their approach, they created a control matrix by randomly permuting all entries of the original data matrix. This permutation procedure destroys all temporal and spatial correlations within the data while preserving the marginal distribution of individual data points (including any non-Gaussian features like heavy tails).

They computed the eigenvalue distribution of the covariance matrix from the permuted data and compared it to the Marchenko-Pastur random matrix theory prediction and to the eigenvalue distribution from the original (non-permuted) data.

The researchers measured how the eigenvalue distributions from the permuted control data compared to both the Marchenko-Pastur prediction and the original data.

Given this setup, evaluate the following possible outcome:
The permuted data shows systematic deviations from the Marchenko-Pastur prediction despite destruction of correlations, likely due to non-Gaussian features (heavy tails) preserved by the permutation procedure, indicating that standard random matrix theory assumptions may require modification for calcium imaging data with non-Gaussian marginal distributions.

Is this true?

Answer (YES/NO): NO